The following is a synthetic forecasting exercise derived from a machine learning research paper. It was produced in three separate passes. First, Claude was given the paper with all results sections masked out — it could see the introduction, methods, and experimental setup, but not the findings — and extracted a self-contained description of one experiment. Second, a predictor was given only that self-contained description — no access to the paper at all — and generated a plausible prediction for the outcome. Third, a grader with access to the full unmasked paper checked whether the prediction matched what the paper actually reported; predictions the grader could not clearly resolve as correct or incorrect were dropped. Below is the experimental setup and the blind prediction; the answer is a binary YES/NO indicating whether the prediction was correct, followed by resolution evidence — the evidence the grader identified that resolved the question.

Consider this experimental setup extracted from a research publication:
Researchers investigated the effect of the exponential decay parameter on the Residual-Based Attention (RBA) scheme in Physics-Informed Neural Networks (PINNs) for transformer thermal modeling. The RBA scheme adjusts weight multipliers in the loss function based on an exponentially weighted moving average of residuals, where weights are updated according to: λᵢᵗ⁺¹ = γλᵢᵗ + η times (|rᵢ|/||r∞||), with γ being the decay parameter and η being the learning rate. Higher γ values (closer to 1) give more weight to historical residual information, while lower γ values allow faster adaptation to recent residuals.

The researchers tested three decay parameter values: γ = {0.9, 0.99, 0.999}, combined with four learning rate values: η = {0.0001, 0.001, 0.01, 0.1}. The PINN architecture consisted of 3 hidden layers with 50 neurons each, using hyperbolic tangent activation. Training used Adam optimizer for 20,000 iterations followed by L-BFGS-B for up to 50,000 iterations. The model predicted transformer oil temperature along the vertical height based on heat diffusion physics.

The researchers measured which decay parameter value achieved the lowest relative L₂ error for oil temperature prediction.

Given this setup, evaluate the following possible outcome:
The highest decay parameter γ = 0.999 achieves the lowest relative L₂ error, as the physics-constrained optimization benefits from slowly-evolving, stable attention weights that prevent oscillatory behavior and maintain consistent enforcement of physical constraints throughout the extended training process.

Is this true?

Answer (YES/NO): YES